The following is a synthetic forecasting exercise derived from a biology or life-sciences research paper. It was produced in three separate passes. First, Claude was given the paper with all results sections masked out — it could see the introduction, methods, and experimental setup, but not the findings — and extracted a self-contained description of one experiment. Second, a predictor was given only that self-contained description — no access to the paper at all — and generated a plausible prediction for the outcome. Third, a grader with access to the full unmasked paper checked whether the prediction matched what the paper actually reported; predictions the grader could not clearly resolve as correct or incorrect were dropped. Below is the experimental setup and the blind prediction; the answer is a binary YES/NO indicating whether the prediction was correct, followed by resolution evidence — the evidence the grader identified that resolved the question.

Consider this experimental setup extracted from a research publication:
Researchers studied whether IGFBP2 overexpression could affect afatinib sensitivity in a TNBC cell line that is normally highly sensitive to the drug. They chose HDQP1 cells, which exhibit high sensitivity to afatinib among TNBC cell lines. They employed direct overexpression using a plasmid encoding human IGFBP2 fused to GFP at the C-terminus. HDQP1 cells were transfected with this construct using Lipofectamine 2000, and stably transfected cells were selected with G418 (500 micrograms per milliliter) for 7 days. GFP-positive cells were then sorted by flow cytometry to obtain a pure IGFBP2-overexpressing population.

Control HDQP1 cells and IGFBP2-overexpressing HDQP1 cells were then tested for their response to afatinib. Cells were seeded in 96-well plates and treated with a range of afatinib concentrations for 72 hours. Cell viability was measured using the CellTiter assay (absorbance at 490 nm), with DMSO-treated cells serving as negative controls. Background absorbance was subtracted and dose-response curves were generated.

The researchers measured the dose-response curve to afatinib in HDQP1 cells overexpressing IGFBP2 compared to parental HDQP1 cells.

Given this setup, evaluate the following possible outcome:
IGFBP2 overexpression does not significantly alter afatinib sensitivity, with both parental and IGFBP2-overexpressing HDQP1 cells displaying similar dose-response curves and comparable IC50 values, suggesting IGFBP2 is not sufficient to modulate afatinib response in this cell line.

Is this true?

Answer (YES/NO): NO